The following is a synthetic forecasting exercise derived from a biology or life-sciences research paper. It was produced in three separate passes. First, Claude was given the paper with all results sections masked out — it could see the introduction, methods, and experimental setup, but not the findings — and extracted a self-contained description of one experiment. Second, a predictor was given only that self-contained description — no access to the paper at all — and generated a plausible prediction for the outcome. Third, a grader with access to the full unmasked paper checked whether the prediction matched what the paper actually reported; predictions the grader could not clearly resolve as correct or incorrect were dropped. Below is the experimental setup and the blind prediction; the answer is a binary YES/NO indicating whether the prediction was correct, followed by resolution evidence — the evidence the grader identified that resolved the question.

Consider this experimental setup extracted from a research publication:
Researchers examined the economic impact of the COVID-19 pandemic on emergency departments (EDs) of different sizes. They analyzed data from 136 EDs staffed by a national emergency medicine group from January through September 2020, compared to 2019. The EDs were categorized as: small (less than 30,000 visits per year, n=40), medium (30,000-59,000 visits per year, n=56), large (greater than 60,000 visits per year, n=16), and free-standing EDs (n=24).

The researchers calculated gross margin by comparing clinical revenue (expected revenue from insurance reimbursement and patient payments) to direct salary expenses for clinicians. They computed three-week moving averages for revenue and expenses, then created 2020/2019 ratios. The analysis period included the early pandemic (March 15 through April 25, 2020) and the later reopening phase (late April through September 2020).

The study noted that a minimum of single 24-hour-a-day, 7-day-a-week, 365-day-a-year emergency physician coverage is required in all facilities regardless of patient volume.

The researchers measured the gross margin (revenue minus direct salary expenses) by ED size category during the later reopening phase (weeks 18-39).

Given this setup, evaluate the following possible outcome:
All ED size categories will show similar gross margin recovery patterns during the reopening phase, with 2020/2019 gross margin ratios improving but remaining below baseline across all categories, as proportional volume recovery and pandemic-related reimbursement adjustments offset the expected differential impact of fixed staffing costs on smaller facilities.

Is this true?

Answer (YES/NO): NO